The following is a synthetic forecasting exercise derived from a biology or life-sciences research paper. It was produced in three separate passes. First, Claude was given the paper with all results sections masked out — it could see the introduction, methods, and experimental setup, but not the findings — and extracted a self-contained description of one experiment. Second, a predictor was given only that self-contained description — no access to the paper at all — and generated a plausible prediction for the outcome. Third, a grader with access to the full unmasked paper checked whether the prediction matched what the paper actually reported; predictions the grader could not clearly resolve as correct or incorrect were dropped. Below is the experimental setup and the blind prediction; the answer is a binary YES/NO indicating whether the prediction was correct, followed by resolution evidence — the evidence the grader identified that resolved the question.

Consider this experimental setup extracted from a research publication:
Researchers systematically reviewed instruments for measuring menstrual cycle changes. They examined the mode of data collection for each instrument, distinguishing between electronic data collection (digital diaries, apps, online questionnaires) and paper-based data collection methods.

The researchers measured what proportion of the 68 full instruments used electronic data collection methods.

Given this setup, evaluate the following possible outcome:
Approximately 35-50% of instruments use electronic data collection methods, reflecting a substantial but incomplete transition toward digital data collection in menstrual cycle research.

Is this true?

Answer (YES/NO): YES